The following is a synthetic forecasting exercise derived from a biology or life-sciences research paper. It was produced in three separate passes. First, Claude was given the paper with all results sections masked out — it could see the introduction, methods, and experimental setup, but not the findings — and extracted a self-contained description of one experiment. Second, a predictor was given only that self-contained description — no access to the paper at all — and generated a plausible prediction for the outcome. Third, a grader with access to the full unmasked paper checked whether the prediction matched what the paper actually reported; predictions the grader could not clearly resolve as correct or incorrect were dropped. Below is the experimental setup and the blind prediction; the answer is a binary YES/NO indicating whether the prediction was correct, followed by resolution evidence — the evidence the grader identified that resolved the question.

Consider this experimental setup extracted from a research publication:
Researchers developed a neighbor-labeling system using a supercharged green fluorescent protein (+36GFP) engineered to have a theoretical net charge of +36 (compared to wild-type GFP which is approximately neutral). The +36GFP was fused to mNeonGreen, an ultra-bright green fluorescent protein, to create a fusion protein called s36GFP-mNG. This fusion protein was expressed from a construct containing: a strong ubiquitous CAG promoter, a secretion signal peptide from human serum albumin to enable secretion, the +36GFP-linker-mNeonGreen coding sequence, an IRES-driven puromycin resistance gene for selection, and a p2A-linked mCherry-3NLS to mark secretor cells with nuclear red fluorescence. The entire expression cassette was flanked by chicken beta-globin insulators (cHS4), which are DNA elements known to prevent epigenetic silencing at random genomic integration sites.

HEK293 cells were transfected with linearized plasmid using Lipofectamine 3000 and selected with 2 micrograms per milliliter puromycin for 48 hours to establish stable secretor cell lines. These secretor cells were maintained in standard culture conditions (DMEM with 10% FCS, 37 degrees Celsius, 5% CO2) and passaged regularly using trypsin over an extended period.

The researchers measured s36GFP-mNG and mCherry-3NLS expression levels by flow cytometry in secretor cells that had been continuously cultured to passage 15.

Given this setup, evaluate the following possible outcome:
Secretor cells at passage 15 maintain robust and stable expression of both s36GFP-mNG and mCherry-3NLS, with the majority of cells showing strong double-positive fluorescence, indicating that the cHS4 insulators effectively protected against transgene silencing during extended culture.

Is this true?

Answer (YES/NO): YES